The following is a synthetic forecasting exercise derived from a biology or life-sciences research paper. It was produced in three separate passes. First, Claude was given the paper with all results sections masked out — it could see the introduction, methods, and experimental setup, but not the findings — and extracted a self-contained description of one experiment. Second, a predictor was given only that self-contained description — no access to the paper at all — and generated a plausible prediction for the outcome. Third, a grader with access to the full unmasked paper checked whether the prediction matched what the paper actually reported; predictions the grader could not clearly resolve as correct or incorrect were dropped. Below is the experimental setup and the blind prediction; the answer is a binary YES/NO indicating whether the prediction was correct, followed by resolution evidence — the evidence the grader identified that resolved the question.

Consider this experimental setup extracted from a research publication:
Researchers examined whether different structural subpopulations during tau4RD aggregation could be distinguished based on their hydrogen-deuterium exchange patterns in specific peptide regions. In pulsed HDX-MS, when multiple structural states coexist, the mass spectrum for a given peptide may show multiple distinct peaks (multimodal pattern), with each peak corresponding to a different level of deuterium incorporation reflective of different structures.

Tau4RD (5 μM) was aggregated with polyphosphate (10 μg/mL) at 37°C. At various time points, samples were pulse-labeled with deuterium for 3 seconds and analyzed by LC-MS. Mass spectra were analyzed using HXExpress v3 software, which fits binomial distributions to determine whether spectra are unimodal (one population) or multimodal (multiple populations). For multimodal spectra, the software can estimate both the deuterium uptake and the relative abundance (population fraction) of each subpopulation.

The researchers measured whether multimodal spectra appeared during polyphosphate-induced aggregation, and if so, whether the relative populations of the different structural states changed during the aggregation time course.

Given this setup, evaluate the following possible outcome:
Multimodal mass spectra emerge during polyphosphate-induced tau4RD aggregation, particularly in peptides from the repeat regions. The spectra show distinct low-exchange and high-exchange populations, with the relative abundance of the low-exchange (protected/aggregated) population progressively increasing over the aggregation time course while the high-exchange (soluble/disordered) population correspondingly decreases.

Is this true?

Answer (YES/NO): NO